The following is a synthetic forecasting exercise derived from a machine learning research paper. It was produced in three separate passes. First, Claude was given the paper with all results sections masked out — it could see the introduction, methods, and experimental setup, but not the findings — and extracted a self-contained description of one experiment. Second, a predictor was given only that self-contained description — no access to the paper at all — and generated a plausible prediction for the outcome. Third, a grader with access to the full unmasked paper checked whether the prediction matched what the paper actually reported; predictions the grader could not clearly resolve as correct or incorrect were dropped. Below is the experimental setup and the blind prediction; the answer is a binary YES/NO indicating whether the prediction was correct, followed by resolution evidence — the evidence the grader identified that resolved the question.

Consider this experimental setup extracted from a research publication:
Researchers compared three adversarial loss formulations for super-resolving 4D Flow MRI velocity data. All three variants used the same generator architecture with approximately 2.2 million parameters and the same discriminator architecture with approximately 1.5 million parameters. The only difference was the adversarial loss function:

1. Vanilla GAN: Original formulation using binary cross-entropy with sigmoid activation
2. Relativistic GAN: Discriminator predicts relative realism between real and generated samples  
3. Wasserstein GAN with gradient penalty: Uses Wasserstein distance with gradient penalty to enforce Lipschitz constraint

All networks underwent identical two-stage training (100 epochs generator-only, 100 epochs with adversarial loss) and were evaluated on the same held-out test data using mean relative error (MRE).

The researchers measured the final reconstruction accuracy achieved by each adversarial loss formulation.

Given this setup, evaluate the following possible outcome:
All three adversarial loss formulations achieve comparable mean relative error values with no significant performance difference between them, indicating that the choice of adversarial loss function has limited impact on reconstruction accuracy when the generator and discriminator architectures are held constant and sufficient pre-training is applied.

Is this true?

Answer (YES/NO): NO